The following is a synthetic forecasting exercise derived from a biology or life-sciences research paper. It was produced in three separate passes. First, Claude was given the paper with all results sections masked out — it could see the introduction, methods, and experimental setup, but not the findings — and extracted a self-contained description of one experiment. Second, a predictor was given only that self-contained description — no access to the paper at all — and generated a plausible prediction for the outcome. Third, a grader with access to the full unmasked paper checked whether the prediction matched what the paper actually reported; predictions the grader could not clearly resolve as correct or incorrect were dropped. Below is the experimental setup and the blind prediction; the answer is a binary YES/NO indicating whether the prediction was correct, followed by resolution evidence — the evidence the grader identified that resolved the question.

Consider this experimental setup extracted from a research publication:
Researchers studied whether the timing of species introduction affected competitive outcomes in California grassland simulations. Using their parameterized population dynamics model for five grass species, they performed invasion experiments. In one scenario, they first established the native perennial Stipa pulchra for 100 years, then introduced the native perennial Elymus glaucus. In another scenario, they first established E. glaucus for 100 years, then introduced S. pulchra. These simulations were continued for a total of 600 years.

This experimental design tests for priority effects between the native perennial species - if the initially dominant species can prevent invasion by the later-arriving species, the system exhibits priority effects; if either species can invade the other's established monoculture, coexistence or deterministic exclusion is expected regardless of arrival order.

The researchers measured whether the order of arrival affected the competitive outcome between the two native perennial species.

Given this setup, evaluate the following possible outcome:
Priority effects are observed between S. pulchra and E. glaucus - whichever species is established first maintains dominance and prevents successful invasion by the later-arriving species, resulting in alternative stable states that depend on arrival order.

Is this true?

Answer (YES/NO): NO